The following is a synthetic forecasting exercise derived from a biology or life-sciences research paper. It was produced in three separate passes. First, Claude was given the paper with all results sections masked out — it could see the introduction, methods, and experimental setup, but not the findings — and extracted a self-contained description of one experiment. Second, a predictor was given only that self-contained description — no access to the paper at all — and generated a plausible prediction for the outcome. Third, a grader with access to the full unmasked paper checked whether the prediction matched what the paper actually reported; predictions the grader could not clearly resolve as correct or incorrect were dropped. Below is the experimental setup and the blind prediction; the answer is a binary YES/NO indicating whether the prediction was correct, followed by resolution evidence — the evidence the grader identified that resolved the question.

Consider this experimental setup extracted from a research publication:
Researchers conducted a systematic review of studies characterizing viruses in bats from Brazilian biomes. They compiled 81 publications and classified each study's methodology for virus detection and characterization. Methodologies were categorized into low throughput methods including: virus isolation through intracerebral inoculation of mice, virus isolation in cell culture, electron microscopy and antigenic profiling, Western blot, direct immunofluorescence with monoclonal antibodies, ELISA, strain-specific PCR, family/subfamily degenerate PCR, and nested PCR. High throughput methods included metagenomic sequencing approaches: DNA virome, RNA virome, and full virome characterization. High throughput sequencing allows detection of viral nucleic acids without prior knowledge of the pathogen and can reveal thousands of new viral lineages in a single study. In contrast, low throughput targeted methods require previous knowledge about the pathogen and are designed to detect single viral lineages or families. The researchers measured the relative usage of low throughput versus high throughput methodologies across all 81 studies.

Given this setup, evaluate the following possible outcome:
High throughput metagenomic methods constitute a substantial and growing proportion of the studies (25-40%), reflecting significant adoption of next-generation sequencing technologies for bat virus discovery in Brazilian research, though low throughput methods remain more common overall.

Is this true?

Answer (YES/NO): NO